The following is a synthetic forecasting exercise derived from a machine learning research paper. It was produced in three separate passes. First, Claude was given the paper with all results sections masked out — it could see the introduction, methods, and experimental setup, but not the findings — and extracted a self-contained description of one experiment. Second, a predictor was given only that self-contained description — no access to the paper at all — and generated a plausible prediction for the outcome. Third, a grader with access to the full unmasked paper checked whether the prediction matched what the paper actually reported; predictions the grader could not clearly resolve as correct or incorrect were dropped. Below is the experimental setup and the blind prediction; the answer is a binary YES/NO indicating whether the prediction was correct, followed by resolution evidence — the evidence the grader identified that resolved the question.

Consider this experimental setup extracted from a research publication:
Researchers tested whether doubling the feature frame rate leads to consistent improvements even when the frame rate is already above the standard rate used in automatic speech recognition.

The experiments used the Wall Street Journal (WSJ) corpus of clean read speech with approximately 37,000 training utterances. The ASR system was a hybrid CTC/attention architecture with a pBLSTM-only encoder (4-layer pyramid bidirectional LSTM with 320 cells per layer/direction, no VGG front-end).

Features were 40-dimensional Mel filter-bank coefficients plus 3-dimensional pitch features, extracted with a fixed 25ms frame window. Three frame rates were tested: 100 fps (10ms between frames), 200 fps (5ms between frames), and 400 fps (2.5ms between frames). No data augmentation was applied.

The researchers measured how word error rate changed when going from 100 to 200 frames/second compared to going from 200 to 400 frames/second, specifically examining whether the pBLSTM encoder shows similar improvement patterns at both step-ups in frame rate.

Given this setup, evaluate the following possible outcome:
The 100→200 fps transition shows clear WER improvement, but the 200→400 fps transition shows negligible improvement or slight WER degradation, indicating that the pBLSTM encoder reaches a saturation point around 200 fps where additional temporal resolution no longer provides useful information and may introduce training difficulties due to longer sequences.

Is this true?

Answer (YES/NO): NO